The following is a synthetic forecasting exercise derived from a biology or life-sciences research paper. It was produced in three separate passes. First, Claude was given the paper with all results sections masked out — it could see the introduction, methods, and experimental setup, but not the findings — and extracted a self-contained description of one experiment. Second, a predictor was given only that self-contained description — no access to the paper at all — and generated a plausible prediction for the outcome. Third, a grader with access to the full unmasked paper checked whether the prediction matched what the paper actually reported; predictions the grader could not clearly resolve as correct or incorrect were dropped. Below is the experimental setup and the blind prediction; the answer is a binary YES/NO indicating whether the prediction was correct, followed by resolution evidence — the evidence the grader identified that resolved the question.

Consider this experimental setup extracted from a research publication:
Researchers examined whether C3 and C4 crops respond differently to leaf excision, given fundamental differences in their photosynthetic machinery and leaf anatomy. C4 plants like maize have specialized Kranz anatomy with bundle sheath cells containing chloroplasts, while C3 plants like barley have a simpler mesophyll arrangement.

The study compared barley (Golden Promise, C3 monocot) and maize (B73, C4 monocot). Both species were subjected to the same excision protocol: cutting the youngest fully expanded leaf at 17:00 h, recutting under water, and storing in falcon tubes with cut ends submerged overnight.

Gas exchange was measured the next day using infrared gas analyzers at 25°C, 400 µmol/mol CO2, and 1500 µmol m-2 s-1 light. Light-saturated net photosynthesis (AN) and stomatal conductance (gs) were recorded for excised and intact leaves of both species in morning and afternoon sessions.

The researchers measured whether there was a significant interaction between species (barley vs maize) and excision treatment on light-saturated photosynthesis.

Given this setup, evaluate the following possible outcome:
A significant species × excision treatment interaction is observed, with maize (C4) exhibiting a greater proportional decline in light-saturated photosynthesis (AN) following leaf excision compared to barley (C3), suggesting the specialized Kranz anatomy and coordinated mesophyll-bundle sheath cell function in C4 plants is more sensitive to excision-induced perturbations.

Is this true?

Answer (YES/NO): NO